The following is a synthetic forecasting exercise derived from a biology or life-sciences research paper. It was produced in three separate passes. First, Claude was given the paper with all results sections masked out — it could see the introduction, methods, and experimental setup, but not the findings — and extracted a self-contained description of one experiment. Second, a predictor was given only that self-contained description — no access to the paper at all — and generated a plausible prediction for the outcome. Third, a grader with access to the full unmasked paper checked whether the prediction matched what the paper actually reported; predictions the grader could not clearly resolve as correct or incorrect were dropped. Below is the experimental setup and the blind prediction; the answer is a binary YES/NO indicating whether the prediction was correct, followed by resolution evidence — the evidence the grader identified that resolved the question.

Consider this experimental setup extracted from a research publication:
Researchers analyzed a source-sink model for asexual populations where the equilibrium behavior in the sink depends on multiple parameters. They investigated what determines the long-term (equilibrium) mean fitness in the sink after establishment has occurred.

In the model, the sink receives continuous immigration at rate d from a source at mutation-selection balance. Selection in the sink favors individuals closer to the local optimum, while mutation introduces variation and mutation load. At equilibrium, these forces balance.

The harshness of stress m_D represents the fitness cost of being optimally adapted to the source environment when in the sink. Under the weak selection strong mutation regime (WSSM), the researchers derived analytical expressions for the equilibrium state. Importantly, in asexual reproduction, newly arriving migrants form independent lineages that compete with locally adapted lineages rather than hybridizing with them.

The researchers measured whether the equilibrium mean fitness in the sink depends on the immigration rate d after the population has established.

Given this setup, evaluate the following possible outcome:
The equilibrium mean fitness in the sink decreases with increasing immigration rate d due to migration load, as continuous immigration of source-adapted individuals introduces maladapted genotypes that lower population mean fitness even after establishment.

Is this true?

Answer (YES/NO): NO